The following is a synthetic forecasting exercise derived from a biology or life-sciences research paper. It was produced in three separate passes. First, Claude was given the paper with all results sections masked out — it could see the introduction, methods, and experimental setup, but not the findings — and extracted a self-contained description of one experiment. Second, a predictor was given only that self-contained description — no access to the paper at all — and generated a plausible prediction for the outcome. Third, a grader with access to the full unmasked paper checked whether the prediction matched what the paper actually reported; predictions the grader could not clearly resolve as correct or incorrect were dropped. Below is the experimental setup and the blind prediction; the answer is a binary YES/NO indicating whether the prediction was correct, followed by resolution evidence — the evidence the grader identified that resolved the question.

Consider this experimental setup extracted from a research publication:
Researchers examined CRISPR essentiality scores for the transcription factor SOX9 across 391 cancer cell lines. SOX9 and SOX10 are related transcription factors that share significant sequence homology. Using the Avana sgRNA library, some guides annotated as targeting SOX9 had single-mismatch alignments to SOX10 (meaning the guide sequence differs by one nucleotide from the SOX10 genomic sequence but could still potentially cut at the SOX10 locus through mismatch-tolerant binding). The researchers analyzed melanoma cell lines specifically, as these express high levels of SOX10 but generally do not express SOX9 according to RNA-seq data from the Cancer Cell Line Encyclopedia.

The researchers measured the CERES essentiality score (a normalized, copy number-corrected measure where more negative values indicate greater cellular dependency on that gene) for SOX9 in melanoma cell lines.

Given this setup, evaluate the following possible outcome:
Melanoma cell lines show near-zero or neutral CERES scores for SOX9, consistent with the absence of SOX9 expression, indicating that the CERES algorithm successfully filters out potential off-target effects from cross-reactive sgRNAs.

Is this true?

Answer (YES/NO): NO